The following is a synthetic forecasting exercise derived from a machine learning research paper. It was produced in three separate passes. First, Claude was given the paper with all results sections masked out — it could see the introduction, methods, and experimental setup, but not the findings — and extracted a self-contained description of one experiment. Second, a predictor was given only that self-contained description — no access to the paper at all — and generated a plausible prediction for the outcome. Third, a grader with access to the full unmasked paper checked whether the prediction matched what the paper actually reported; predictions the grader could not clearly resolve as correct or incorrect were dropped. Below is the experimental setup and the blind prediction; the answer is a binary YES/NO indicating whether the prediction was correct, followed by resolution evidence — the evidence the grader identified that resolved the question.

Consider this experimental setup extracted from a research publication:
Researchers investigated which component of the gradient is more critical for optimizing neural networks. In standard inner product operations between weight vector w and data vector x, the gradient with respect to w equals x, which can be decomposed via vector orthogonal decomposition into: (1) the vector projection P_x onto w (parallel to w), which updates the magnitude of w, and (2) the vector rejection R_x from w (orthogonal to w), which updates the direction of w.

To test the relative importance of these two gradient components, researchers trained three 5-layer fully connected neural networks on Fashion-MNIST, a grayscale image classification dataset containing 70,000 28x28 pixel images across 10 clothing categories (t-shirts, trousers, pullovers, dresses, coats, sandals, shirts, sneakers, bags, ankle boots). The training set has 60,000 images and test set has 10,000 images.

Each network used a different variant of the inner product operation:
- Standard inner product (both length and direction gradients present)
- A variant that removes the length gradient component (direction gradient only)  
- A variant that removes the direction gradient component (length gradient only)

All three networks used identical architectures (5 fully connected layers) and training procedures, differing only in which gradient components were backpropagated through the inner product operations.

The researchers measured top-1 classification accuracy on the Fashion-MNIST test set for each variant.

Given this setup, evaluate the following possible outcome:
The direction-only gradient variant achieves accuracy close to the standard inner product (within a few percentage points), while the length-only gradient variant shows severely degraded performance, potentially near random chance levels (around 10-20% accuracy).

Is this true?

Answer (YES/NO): NO